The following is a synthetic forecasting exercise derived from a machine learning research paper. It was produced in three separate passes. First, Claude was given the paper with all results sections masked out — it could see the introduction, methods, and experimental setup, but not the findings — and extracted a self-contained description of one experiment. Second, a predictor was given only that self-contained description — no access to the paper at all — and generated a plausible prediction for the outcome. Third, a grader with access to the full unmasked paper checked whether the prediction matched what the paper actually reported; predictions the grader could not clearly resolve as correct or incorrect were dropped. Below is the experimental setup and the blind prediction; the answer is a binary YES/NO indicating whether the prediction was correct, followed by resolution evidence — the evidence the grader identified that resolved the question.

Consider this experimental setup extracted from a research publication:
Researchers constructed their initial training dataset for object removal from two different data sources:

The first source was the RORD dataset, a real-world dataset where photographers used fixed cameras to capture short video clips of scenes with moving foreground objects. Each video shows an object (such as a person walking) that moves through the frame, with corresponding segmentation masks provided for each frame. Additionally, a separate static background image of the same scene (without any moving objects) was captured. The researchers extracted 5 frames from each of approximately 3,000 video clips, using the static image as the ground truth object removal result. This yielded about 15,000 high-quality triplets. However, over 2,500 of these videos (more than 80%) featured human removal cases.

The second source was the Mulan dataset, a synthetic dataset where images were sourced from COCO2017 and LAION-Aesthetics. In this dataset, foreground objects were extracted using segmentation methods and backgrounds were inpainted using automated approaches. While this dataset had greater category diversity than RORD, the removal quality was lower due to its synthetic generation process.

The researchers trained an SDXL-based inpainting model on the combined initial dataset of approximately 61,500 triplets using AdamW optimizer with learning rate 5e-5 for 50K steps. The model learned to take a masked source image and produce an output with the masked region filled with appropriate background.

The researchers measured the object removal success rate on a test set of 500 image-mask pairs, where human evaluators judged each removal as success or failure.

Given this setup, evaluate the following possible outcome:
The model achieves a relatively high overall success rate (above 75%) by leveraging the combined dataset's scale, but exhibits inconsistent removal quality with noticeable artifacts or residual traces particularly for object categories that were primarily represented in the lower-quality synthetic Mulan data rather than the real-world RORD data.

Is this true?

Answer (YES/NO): NO